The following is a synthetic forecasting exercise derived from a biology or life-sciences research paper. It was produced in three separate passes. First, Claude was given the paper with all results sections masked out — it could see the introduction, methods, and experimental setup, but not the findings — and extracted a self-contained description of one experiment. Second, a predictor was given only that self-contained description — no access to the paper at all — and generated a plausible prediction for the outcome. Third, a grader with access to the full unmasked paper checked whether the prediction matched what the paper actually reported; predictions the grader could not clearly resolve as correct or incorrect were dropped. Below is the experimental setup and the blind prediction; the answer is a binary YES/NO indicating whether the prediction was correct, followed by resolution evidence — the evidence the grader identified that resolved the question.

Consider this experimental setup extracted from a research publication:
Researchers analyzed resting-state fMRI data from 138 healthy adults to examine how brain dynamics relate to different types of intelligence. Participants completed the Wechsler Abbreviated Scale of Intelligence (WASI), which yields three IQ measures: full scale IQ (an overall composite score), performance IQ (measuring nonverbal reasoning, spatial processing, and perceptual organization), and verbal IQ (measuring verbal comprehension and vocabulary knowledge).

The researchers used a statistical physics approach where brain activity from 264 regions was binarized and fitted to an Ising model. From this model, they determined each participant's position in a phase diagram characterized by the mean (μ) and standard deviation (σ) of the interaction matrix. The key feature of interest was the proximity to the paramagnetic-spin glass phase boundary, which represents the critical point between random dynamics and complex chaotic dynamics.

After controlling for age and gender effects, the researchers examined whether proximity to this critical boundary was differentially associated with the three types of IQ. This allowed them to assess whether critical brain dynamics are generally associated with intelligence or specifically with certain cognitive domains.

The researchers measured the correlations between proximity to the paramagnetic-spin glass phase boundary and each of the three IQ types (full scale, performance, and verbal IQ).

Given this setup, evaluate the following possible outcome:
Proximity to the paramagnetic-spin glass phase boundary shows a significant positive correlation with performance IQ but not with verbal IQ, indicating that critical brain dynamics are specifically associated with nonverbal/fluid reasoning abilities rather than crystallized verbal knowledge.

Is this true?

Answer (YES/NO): YES